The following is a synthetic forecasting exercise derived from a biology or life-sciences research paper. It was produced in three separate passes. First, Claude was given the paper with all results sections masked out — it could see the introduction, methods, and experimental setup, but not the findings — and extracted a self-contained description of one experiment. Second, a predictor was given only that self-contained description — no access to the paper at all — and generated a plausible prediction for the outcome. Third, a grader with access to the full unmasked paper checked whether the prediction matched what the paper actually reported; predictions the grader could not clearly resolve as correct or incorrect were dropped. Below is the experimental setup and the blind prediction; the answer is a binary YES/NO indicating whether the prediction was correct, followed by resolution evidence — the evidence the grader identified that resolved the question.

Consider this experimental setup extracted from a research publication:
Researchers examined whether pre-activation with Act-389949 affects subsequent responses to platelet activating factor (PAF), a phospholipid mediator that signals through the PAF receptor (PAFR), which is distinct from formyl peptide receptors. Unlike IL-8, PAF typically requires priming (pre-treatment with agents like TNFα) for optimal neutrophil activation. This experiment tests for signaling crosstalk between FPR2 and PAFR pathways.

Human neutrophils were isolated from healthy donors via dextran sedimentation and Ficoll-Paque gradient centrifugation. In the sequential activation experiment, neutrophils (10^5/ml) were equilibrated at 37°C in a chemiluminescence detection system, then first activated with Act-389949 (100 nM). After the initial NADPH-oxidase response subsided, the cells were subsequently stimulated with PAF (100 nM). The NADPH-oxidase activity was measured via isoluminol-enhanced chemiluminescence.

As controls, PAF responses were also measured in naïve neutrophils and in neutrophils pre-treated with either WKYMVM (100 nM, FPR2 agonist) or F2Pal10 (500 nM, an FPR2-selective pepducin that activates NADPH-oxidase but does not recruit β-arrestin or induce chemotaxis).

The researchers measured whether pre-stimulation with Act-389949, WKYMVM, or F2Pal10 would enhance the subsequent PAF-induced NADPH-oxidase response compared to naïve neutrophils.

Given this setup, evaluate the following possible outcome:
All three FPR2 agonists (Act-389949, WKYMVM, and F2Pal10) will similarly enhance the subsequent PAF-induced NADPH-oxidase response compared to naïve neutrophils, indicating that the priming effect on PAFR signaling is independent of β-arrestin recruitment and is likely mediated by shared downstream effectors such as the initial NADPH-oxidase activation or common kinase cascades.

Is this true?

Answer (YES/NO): NO